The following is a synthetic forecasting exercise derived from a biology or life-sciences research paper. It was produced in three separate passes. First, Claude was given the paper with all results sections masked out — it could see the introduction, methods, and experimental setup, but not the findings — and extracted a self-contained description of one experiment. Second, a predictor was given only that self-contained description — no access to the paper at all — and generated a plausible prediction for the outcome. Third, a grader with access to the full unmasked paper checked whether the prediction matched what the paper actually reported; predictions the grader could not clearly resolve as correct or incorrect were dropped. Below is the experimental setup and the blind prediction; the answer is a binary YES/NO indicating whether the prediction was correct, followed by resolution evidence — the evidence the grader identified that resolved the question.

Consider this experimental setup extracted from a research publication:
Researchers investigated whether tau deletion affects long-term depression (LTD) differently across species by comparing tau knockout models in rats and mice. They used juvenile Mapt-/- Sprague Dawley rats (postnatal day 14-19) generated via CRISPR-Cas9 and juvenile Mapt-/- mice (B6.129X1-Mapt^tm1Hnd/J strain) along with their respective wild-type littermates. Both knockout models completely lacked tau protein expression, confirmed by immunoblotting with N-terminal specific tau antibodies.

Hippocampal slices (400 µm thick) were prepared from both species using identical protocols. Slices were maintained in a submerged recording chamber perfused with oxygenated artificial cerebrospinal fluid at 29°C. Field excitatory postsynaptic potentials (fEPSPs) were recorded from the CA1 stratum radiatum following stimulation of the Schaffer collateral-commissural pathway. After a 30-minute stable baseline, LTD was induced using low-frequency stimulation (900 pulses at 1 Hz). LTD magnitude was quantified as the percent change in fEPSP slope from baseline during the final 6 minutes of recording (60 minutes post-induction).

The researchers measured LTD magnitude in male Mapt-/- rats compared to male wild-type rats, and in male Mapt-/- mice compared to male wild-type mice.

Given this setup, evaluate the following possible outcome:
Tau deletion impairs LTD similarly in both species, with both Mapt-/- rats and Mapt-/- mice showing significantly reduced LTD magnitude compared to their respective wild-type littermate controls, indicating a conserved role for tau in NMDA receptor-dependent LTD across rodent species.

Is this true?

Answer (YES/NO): NO